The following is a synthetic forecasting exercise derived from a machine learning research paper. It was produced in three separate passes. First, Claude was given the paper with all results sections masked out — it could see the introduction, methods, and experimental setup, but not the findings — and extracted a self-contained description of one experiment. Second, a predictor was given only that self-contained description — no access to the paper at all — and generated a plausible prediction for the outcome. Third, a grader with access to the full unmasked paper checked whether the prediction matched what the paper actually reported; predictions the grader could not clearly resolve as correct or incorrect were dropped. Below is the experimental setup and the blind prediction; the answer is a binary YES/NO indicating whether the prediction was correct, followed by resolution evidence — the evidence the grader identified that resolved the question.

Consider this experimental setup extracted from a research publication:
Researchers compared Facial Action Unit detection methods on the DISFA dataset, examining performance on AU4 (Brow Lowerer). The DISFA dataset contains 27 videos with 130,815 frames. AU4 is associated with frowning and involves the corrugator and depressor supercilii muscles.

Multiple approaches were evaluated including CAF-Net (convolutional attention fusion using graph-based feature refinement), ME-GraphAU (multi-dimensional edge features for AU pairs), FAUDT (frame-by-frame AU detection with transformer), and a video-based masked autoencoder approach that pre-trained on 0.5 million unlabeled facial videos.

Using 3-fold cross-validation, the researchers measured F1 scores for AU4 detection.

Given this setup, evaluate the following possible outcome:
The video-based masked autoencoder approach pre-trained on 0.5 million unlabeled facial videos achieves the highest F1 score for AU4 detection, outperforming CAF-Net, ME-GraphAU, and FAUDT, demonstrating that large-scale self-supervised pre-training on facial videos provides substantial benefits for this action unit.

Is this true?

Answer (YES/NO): NO